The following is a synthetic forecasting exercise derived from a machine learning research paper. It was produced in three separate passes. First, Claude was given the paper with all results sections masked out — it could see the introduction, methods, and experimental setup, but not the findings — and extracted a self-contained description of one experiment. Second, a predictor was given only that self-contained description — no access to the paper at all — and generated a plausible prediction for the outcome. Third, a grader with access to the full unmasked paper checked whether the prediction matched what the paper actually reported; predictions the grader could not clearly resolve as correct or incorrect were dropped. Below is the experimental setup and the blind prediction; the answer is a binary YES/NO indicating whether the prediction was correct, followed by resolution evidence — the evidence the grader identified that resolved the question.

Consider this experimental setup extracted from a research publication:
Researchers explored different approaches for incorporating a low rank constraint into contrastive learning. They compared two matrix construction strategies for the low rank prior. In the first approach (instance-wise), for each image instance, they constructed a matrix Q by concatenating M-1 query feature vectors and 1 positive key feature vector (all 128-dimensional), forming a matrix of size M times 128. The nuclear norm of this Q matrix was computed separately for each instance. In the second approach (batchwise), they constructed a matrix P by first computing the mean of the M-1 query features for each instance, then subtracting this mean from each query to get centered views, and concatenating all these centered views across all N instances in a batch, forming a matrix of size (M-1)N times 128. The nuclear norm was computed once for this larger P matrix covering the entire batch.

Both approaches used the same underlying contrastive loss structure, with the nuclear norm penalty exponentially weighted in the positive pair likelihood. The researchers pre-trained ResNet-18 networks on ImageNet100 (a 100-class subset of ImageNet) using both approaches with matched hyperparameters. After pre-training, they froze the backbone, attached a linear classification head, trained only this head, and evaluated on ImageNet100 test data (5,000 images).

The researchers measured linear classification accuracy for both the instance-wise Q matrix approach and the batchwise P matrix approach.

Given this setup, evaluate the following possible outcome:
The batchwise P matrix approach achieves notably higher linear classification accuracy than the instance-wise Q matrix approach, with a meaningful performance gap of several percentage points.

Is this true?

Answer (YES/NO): NO